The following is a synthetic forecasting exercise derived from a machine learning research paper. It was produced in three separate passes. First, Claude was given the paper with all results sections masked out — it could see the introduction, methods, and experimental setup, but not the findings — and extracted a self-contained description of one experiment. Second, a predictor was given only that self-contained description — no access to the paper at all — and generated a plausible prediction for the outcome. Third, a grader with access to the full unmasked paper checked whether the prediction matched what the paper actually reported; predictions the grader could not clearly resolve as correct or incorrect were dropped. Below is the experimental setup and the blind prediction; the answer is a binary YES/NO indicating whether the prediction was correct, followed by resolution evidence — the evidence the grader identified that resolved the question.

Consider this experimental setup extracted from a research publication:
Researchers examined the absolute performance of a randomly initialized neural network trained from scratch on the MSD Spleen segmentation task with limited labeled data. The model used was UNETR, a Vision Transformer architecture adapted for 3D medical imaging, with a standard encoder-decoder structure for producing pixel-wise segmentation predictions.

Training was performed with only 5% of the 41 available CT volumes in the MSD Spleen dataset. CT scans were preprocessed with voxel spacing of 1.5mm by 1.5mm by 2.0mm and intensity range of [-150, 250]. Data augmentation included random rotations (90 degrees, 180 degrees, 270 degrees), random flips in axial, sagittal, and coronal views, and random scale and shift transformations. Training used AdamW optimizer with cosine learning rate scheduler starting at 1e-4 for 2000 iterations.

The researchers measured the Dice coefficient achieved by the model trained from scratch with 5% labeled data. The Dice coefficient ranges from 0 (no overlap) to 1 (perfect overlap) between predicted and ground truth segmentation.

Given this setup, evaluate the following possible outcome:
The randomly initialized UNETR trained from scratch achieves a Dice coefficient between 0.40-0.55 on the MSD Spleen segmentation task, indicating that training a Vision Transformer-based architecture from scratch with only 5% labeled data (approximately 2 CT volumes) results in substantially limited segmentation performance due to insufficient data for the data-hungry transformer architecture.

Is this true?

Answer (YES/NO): YES